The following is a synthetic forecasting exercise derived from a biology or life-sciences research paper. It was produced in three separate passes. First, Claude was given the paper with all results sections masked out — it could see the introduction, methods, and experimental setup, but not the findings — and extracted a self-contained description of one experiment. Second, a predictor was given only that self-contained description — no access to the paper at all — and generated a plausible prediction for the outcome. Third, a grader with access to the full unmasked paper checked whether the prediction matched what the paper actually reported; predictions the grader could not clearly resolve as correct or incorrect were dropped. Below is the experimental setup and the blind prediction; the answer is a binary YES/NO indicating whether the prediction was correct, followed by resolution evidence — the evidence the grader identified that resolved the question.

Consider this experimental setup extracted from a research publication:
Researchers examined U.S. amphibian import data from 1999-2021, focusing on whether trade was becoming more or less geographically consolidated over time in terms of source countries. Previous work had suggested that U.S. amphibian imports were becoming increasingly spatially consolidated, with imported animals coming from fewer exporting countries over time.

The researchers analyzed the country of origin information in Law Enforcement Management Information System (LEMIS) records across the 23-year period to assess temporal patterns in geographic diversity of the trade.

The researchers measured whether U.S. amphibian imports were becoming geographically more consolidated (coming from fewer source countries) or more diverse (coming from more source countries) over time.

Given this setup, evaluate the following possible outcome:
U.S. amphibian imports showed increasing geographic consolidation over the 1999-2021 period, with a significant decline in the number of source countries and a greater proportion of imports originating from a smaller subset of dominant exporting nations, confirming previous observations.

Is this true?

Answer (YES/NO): NO